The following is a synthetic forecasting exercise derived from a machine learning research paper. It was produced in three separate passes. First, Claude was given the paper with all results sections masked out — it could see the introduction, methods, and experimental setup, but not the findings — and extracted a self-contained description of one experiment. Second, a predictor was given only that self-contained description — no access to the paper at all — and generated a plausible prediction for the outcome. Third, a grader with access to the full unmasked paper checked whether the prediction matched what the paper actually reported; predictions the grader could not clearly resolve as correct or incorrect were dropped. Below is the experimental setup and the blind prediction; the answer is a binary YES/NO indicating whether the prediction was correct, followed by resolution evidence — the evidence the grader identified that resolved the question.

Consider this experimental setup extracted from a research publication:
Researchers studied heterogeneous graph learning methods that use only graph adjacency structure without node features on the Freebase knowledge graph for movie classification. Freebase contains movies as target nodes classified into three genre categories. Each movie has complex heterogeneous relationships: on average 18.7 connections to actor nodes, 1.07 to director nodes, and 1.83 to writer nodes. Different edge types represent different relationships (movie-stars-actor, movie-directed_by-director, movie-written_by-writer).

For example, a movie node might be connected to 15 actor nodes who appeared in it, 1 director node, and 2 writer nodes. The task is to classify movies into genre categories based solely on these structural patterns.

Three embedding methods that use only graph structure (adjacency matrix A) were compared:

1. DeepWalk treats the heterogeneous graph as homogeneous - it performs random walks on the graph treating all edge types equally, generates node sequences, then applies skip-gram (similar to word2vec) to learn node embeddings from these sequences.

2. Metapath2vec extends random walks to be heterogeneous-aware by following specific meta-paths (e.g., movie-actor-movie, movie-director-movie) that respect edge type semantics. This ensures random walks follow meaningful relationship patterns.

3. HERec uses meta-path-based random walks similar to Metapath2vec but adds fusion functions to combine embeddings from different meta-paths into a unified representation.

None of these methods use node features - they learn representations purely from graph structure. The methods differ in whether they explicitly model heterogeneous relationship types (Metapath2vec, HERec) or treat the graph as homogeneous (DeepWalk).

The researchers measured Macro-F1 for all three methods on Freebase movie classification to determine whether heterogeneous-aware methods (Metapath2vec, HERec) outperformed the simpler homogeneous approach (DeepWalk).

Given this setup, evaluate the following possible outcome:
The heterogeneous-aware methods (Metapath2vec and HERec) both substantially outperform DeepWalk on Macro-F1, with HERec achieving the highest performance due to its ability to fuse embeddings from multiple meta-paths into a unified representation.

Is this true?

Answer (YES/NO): NO